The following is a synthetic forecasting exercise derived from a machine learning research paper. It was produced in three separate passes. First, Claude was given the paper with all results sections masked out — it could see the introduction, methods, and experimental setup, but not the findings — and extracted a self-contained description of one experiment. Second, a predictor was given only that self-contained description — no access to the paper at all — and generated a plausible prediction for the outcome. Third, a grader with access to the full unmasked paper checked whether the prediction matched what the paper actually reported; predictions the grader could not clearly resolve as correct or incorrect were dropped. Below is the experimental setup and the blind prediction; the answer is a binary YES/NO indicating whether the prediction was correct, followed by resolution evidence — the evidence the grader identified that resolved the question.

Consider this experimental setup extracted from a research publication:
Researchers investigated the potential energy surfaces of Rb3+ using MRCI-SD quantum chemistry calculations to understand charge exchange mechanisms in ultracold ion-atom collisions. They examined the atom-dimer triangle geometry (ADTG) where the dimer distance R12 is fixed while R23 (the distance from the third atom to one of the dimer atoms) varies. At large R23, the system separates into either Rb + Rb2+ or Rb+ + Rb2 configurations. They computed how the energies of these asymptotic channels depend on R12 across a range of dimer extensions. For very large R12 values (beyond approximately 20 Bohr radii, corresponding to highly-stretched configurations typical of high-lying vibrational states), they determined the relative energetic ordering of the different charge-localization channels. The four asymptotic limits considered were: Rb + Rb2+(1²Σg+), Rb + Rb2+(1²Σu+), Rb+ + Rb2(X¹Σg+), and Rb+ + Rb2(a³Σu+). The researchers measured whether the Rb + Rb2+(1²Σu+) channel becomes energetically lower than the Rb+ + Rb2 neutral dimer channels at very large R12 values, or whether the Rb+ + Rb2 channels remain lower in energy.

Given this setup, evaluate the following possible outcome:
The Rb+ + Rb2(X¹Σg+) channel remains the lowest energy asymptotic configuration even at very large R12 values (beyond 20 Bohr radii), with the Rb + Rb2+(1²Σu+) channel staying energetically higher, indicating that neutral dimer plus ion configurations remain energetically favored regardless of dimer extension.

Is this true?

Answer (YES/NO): NO